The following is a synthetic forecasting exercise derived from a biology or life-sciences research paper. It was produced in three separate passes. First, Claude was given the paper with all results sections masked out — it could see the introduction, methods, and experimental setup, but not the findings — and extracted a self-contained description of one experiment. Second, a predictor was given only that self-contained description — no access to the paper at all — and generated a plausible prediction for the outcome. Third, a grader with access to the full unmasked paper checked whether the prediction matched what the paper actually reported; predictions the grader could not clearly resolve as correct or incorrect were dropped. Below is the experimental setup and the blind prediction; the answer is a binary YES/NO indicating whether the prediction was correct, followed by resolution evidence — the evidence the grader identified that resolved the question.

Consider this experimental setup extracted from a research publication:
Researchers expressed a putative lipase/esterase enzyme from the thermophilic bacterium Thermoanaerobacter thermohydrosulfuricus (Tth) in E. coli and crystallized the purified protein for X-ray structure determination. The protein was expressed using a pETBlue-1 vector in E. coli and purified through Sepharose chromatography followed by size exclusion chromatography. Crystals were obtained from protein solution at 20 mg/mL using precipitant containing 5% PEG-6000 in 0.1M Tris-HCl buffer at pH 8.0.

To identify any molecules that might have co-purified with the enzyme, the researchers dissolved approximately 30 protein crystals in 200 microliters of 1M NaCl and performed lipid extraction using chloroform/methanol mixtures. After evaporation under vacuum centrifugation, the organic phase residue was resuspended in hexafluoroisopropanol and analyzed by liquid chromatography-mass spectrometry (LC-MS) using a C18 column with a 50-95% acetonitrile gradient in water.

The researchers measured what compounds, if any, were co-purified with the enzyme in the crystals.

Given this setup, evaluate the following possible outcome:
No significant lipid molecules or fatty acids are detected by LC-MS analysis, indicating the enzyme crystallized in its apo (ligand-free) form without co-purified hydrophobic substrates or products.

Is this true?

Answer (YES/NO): NO